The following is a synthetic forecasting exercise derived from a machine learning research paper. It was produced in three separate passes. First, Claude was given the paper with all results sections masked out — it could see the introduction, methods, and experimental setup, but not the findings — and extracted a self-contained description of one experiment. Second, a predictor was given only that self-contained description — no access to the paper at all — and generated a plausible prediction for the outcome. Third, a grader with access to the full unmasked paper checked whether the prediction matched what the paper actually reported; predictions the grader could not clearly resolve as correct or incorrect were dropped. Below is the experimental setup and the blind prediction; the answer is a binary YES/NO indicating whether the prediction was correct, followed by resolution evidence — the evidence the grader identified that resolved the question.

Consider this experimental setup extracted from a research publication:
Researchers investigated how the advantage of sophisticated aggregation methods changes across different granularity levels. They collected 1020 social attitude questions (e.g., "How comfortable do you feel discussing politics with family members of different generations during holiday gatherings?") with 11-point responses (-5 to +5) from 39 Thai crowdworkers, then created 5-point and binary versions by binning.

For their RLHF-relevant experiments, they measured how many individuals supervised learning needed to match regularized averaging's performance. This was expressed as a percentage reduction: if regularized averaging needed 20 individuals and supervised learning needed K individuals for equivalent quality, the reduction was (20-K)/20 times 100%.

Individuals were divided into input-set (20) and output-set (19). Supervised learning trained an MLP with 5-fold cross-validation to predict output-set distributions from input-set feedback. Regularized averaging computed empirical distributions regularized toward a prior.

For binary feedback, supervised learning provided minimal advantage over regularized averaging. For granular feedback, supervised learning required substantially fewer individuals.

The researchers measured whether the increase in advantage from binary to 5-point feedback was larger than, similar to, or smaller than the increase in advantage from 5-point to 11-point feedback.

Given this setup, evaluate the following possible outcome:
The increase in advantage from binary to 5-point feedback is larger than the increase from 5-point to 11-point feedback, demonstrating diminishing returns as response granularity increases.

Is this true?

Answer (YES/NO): YES